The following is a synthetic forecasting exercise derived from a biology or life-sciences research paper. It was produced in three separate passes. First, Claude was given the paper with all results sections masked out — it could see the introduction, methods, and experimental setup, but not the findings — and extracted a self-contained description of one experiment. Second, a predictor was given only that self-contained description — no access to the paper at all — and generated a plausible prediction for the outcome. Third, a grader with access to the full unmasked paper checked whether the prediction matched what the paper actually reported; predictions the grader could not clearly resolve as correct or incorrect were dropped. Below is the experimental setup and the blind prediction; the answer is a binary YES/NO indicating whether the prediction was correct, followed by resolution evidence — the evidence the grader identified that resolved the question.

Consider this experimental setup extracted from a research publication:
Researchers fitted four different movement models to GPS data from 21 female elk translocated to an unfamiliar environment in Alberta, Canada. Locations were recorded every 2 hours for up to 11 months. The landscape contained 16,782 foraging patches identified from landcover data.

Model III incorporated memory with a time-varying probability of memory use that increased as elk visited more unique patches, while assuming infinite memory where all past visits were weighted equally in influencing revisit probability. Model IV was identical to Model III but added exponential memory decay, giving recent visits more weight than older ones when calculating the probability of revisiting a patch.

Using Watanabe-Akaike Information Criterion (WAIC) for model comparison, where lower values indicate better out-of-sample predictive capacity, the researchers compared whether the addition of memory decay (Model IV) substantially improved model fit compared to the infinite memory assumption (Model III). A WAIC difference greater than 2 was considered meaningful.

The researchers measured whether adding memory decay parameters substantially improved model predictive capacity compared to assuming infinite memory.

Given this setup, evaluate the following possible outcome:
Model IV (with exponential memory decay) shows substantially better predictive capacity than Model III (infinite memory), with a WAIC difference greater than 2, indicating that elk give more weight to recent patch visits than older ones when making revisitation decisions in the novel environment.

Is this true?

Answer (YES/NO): NO